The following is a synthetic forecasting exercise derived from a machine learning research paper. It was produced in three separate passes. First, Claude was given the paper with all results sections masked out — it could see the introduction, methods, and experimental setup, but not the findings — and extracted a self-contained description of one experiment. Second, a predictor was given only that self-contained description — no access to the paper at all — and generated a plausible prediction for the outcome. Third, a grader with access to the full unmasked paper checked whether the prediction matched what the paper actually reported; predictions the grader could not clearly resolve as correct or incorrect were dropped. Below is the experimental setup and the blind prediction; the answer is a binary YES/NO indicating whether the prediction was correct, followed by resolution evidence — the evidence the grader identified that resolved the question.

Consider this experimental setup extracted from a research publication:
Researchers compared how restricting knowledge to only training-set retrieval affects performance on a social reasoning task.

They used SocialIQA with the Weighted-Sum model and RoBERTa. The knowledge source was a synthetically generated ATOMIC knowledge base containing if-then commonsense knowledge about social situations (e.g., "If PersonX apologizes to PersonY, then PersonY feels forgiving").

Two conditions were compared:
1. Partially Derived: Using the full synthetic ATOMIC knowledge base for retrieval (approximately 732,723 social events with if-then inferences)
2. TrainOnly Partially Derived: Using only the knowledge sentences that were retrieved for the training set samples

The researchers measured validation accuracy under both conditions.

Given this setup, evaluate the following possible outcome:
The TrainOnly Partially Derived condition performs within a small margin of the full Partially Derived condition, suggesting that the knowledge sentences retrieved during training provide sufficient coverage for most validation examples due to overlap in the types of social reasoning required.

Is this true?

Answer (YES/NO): YES